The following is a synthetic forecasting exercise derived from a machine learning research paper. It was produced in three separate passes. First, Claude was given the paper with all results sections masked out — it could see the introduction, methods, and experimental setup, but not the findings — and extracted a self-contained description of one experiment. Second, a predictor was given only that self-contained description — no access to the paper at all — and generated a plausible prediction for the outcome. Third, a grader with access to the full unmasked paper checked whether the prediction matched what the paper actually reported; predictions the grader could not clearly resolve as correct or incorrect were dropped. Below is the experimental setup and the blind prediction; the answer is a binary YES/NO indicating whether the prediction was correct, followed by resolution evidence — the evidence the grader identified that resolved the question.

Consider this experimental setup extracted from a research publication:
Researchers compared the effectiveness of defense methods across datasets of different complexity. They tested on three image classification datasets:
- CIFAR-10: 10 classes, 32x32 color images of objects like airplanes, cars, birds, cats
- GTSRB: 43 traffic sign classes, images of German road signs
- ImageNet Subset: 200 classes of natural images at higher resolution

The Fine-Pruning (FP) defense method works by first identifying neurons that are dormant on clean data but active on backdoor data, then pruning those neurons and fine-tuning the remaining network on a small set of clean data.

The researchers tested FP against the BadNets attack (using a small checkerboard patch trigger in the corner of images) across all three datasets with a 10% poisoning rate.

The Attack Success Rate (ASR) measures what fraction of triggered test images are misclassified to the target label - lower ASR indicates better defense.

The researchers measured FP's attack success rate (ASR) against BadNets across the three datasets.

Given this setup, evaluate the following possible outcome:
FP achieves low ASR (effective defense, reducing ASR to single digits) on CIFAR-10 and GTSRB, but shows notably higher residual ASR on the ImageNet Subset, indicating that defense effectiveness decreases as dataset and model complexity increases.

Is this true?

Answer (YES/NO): NO